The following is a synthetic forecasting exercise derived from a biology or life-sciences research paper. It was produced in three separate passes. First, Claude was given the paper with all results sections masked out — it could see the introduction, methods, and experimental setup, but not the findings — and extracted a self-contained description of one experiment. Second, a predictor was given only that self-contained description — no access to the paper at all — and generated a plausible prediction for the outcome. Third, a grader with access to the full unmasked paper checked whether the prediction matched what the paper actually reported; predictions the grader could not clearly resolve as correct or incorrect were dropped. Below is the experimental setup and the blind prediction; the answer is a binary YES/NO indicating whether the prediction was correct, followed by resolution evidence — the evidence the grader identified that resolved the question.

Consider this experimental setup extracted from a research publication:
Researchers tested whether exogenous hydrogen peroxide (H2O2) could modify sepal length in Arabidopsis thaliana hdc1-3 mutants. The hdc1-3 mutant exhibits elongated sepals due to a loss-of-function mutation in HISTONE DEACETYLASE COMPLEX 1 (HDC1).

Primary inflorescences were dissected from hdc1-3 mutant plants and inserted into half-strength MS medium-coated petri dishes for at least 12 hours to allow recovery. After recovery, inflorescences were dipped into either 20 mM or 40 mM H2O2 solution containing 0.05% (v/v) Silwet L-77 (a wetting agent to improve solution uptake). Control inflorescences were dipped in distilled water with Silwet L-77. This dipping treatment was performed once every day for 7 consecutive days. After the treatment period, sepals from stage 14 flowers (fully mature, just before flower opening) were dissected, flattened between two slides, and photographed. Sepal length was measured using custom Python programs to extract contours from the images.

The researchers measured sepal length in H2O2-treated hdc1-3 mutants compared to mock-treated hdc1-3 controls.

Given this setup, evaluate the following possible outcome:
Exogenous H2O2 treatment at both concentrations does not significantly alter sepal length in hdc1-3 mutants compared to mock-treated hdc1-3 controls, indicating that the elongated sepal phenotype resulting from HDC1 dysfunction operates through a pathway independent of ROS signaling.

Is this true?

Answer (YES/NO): NO